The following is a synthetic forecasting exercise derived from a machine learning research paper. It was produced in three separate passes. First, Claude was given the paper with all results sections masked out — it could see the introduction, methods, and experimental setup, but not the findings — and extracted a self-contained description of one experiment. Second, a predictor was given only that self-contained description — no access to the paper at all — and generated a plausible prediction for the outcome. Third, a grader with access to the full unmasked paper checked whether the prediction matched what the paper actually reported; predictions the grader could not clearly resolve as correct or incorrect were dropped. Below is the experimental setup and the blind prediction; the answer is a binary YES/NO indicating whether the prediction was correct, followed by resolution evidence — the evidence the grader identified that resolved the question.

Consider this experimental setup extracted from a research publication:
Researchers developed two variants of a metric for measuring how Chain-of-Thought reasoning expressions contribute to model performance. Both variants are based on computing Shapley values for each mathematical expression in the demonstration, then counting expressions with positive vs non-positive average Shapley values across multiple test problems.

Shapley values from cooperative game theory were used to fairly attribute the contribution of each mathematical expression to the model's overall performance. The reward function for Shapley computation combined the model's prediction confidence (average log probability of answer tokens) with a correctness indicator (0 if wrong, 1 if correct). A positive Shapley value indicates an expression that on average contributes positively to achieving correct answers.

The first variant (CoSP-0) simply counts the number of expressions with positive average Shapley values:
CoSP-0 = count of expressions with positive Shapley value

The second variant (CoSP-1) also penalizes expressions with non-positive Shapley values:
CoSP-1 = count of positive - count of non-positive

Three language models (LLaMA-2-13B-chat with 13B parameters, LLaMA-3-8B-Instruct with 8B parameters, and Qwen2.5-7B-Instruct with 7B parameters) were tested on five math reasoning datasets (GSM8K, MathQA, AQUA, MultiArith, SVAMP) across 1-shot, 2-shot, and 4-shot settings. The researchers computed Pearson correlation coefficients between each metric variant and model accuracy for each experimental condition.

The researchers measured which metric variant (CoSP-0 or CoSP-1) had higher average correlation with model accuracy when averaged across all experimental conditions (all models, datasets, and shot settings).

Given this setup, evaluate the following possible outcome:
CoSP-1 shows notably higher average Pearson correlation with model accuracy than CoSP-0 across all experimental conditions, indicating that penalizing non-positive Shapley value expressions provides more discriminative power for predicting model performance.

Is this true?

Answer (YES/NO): NO